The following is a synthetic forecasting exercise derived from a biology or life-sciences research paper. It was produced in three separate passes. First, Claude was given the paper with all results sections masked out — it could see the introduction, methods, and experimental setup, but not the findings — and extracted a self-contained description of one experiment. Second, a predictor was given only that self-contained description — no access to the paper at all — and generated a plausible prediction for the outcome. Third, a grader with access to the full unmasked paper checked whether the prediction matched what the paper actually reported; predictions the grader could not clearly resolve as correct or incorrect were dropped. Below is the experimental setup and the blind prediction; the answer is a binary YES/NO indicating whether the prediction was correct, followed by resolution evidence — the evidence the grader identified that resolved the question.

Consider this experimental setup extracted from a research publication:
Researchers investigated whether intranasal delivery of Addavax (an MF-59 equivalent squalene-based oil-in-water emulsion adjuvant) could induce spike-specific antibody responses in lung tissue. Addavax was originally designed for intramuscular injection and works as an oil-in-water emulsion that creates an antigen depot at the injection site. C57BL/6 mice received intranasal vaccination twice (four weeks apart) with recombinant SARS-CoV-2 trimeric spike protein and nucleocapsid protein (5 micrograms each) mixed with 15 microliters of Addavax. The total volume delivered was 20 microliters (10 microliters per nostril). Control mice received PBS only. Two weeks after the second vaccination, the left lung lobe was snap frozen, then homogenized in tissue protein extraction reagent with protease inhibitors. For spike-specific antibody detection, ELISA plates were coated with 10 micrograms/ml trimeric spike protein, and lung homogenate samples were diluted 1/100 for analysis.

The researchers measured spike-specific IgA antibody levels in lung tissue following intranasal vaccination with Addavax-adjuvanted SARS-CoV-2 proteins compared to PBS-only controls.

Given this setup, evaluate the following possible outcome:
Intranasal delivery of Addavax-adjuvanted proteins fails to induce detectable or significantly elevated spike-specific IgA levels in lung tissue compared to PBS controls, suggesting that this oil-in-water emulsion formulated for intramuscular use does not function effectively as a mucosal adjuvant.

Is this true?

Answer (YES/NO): YES